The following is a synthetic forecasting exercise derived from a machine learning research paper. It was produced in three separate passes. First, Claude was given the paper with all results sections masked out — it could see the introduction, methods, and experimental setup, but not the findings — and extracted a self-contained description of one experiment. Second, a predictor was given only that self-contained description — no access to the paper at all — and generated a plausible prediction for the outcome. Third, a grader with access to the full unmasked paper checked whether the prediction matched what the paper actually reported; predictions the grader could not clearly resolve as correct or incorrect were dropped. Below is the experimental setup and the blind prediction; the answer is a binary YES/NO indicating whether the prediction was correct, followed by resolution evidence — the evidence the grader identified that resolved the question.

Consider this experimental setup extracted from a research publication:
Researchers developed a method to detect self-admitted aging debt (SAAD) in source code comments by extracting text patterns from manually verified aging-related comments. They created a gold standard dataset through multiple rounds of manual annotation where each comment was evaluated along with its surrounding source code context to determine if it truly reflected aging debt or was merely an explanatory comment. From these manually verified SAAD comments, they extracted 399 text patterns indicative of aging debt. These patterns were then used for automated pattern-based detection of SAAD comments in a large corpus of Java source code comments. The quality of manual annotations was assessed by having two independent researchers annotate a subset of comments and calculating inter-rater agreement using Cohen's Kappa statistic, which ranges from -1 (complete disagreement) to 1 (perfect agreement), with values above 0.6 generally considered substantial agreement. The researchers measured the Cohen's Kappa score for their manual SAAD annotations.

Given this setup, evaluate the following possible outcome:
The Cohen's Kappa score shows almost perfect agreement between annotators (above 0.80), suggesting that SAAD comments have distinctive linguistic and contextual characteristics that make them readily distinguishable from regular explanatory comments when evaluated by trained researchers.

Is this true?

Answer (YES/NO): NO